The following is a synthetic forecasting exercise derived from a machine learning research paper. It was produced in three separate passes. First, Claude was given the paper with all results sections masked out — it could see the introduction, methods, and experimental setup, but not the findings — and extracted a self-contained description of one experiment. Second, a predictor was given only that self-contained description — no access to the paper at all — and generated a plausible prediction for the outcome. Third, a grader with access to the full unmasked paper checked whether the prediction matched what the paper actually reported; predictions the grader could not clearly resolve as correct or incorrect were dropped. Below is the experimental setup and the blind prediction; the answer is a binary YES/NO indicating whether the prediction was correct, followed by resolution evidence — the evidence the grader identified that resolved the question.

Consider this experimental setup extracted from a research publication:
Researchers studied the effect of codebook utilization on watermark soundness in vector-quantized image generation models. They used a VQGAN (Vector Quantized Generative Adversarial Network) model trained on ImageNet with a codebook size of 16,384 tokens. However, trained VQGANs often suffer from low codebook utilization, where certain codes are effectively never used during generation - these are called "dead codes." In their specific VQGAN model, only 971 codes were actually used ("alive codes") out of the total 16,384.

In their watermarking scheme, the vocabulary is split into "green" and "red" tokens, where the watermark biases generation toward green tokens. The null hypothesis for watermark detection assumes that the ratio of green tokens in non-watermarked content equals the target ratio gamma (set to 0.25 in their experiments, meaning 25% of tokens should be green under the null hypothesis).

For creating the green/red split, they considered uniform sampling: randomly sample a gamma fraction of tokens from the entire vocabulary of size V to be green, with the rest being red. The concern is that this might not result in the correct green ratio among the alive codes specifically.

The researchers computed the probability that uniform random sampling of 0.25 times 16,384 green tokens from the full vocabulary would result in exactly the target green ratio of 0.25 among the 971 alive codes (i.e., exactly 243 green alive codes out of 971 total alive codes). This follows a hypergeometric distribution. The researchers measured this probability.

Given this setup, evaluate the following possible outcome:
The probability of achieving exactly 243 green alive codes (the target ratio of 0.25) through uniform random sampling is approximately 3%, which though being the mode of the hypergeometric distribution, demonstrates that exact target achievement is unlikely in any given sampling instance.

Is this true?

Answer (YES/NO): NO